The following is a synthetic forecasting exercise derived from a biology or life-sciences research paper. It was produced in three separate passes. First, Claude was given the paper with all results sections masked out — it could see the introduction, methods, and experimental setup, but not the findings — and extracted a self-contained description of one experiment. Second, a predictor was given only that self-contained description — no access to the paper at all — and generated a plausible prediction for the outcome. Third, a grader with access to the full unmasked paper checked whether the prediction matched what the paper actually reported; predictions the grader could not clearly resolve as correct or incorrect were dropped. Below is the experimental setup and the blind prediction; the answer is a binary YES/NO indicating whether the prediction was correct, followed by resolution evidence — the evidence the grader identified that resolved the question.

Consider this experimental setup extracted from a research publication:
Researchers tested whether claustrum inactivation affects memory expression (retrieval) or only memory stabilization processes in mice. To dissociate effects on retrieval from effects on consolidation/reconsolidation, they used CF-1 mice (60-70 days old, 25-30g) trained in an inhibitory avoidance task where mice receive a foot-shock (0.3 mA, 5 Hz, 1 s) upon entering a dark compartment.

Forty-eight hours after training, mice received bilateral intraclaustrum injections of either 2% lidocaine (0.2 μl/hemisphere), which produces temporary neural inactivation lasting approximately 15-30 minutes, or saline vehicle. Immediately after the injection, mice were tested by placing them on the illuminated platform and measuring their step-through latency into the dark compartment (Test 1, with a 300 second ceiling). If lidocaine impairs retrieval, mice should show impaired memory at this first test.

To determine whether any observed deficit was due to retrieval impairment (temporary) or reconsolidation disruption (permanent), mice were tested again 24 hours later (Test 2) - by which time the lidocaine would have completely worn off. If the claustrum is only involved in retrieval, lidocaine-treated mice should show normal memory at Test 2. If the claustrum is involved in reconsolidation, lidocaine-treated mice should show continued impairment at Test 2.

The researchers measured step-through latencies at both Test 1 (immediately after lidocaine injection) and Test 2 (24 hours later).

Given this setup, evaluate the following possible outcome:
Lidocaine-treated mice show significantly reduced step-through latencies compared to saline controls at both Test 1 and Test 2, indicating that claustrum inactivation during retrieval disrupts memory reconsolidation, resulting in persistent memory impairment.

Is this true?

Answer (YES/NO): NO